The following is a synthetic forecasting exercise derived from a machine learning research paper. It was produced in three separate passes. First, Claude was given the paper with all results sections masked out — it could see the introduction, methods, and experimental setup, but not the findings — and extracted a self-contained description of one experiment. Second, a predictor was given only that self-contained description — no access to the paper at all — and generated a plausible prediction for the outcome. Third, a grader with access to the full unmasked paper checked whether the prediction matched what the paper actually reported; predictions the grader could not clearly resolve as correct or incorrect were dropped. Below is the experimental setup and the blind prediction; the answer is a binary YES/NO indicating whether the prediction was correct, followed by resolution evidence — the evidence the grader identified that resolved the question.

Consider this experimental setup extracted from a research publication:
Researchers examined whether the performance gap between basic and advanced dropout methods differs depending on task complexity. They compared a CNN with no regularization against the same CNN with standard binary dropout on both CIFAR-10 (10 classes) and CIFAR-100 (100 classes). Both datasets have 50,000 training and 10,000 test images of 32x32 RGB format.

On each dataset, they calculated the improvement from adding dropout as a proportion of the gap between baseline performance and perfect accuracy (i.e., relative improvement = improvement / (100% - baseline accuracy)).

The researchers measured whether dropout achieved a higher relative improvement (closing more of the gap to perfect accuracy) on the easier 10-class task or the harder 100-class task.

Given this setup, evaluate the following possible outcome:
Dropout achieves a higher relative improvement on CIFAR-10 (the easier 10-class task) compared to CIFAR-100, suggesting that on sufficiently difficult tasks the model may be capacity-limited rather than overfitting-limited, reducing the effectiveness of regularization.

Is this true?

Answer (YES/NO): NO